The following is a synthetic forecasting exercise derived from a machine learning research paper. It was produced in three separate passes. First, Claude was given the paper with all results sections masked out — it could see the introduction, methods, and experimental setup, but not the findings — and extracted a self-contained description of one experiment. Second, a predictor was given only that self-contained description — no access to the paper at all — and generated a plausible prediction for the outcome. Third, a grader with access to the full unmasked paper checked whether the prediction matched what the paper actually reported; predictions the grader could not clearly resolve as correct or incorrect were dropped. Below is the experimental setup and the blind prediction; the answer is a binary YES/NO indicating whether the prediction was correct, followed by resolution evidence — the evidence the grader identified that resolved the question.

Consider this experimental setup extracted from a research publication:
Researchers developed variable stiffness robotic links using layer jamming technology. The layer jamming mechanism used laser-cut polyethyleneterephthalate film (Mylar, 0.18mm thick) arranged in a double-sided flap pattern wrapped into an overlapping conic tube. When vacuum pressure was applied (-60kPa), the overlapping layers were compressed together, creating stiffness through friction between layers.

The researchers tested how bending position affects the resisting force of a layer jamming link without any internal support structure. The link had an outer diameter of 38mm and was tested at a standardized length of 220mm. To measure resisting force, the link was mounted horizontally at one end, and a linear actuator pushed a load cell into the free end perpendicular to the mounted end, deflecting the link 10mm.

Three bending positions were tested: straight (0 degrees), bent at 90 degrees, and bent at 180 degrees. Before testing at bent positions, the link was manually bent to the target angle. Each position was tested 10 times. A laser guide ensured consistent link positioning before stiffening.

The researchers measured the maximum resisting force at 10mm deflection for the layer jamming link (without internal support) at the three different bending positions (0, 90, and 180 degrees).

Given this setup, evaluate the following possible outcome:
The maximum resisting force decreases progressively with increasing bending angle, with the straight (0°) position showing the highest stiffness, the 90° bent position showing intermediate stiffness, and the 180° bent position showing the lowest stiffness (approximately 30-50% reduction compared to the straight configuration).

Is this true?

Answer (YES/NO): NO